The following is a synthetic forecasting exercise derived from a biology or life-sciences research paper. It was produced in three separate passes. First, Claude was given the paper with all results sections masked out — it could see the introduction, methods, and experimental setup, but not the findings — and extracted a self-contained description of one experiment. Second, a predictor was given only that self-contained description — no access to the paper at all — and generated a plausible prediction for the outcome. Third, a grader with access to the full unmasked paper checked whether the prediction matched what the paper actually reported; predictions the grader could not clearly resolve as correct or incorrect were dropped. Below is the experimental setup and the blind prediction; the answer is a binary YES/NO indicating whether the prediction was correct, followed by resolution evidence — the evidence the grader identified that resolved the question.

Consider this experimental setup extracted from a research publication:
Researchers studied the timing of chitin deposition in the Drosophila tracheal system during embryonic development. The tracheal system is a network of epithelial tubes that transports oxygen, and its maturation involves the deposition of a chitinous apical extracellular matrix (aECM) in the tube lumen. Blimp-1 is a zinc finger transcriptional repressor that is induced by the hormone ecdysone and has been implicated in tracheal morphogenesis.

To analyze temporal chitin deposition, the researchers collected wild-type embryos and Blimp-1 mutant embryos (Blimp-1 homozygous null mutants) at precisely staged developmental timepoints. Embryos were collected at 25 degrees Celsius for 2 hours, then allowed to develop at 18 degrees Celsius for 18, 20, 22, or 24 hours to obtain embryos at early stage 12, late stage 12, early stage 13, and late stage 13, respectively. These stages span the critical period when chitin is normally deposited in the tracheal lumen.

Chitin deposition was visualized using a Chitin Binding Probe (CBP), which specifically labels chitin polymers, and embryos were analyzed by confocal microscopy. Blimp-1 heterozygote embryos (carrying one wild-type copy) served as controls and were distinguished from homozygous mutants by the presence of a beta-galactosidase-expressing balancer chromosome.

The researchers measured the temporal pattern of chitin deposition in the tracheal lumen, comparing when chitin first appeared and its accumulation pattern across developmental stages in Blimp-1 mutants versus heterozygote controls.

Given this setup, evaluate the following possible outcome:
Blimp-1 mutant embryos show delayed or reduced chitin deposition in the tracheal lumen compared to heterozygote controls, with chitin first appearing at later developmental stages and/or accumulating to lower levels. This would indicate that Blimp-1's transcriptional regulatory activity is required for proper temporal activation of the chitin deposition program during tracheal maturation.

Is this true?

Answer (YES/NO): NO